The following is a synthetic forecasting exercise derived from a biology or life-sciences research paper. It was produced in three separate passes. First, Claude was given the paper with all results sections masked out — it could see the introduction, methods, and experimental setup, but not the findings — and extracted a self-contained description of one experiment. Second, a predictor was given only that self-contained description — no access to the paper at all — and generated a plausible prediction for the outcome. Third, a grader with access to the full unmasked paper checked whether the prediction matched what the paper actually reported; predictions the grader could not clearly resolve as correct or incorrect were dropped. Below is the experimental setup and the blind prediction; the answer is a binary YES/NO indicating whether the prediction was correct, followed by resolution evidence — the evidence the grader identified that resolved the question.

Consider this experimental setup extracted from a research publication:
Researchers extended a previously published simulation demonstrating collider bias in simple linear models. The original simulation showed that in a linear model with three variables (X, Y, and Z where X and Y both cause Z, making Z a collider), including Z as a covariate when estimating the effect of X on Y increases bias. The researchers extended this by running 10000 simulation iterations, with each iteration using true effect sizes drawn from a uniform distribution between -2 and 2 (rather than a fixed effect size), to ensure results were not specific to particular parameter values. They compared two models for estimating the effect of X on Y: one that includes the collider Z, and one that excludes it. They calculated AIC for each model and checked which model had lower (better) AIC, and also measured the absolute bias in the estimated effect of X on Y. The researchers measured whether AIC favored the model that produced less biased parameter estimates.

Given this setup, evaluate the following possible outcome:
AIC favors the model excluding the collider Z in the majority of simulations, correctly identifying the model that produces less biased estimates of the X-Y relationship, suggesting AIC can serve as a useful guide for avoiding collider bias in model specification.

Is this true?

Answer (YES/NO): NO